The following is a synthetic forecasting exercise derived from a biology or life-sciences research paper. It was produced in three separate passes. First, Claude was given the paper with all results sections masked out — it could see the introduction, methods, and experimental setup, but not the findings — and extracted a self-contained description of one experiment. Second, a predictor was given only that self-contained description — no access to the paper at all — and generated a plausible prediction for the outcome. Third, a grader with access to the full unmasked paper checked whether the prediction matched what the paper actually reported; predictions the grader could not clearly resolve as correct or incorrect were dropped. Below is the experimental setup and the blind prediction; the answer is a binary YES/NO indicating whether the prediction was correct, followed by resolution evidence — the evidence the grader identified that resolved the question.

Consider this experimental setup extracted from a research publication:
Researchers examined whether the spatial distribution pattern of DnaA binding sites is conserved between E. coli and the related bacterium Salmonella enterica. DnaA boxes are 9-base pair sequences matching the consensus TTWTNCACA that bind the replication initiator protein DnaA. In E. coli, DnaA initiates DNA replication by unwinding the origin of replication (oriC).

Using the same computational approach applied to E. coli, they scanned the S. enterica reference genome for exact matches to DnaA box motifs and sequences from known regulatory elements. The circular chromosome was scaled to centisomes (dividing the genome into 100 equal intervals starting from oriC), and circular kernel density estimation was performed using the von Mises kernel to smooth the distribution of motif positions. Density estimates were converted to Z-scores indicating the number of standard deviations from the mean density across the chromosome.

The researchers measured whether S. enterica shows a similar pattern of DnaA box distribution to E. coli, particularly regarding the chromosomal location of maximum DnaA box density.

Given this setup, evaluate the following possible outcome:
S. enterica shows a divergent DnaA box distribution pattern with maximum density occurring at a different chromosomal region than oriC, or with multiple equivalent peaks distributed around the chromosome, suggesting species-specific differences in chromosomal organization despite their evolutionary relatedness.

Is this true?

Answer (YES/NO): NO